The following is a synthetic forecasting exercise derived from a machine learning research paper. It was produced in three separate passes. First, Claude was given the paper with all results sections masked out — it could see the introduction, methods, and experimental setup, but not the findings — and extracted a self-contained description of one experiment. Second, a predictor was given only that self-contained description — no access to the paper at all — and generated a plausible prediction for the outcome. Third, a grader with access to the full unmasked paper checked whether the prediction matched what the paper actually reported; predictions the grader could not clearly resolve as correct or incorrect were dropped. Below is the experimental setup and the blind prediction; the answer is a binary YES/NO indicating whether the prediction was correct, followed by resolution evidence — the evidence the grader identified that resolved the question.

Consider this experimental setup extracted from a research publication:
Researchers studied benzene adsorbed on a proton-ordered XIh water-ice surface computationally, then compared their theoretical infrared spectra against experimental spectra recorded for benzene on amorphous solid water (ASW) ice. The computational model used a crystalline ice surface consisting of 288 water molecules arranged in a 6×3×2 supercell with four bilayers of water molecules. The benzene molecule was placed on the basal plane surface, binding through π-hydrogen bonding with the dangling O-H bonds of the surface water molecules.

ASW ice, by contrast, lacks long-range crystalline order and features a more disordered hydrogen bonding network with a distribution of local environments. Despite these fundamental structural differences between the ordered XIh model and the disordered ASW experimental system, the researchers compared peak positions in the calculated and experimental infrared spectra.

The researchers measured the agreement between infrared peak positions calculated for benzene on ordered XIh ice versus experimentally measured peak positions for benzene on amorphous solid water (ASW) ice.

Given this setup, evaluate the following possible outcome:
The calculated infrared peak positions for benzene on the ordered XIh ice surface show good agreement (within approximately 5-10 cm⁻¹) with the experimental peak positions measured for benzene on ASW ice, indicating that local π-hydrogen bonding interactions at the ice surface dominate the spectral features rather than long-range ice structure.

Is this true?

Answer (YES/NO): NO